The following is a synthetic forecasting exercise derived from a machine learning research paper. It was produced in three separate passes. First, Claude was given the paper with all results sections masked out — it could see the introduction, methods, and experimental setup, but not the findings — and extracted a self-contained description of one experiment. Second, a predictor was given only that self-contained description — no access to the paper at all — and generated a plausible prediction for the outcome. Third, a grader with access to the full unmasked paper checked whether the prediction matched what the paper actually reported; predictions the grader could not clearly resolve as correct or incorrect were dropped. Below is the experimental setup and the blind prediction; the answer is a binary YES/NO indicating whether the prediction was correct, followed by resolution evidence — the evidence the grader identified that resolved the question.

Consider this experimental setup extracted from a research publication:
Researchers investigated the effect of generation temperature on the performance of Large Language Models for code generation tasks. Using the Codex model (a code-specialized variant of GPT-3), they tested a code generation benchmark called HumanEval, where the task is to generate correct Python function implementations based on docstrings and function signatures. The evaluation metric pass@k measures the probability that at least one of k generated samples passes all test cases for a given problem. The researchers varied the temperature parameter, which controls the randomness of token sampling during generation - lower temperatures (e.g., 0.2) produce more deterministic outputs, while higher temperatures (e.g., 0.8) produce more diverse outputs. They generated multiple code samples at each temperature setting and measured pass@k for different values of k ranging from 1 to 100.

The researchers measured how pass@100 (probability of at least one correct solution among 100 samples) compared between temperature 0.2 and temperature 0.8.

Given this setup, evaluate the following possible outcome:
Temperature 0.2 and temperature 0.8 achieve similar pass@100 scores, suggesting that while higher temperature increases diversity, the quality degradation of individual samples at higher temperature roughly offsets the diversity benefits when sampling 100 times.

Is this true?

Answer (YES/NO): NO